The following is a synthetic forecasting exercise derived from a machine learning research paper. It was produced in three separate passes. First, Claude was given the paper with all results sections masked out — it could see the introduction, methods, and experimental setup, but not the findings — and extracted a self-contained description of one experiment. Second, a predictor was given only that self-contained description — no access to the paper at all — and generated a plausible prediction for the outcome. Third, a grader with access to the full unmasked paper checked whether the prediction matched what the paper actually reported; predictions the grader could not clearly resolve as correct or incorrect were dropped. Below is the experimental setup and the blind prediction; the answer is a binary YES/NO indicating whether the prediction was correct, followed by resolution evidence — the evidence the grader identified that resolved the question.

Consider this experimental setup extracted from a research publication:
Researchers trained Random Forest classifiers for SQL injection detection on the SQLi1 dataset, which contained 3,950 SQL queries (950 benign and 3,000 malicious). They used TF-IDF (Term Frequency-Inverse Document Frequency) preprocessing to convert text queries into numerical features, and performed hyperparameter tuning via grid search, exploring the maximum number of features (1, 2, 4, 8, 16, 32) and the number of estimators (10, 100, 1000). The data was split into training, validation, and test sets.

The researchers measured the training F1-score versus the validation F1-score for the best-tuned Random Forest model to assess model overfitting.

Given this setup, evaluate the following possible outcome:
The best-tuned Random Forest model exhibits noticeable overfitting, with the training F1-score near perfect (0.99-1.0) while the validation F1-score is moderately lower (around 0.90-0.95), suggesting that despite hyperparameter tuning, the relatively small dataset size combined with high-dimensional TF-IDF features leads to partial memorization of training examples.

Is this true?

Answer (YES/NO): NO